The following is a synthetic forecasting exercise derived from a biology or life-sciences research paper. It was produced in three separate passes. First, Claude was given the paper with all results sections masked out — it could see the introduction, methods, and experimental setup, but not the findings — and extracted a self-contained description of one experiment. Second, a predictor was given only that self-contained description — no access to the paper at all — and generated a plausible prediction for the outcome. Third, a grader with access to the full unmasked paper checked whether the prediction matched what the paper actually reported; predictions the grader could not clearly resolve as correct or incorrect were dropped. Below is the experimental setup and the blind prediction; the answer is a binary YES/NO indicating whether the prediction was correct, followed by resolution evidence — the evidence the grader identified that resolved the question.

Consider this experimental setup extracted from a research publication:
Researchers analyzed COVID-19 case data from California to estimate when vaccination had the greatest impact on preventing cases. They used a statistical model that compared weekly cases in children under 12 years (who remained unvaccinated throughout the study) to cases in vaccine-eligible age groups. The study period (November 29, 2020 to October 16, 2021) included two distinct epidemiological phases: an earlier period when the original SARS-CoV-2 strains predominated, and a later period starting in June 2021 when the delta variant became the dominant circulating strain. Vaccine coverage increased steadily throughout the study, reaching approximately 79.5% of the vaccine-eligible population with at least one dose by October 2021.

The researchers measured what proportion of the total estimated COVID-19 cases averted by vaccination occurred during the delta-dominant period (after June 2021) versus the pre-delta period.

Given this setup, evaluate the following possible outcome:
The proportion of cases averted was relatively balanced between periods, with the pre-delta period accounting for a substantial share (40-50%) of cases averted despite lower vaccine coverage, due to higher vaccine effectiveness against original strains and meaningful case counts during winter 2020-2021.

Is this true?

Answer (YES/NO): NO